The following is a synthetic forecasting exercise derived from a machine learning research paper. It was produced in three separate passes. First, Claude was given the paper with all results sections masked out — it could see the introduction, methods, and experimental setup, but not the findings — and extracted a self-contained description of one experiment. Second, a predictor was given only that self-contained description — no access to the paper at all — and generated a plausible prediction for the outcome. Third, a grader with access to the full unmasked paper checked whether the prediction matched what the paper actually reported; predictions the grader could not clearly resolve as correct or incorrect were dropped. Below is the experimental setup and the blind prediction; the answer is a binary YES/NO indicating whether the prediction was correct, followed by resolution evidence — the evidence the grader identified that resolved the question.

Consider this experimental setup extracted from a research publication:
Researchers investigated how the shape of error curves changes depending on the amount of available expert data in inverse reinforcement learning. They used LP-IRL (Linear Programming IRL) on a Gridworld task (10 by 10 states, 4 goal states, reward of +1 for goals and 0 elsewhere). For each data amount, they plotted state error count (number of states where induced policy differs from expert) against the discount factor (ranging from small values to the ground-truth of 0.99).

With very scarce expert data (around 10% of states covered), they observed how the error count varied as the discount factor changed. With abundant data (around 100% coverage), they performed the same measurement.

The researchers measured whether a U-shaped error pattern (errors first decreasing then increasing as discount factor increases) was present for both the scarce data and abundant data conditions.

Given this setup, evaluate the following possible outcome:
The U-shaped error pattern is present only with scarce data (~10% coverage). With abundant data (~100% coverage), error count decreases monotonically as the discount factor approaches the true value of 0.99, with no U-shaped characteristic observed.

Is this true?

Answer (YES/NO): NO